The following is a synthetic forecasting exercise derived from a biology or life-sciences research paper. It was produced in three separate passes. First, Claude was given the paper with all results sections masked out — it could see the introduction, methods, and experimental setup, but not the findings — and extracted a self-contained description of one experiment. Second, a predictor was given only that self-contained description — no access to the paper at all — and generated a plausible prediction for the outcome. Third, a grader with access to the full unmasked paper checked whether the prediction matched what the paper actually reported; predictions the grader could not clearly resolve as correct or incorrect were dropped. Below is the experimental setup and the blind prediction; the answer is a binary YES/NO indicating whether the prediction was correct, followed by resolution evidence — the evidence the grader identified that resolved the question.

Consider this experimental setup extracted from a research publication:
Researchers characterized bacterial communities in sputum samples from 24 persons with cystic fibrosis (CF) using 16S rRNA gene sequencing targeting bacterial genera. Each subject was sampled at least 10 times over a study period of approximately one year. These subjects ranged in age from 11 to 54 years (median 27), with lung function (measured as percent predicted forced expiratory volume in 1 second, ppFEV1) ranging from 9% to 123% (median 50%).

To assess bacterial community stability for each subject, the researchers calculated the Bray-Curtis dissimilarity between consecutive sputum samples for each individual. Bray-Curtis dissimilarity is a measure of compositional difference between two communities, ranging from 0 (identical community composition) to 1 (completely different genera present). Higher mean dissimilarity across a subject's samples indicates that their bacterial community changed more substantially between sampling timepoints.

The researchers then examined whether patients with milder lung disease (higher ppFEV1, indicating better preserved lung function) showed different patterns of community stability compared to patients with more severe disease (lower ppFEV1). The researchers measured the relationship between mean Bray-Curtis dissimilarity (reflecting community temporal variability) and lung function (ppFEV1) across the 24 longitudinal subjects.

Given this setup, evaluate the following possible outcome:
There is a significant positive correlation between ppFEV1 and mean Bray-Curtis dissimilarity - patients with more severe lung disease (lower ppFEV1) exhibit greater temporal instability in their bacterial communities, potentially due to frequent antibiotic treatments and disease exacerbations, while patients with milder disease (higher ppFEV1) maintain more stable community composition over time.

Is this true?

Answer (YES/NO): NO